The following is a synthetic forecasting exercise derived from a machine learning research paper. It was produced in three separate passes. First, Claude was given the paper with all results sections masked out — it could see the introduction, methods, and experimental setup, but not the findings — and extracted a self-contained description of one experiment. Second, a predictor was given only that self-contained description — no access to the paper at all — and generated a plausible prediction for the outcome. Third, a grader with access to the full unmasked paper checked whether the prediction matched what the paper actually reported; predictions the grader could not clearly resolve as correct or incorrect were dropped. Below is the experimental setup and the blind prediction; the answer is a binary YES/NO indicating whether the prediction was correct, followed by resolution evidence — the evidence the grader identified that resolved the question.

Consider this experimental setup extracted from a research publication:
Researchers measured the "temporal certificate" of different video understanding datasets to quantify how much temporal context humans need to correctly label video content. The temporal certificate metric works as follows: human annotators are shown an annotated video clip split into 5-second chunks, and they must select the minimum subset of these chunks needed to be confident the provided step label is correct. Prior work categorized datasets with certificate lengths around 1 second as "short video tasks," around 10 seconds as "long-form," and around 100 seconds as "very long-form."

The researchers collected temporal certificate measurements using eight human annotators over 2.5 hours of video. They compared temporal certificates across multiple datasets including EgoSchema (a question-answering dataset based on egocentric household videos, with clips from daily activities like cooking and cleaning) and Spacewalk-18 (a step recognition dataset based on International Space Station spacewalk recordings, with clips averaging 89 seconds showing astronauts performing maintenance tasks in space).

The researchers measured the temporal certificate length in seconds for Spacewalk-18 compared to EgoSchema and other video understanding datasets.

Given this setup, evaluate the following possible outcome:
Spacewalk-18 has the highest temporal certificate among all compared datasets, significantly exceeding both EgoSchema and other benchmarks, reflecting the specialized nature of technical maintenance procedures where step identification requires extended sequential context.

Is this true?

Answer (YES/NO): NO